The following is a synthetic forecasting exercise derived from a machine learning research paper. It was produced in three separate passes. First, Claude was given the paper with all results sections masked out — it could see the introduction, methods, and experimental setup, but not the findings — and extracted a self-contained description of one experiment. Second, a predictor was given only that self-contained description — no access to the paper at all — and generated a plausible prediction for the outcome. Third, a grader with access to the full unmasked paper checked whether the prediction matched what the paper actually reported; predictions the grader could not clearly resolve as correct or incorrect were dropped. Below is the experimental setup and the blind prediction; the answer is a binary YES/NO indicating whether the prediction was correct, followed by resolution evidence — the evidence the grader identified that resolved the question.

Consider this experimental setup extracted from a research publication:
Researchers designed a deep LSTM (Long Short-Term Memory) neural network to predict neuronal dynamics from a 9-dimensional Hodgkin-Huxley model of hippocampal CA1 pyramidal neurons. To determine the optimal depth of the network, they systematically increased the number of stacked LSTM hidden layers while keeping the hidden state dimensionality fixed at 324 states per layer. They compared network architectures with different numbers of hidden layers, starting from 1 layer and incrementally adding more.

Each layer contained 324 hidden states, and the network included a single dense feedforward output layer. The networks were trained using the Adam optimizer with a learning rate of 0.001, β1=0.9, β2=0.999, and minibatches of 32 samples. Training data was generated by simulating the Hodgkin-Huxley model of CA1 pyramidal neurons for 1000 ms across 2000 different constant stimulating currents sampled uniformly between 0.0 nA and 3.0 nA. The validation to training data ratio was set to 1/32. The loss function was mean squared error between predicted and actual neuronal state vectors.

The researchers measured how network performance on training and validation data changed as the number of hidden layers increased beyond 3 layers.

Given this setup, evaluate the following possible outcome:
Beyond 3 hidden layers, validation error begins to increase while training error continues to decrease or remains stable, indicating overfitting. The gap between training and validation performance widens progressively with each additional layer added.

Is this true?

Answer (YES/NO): NO